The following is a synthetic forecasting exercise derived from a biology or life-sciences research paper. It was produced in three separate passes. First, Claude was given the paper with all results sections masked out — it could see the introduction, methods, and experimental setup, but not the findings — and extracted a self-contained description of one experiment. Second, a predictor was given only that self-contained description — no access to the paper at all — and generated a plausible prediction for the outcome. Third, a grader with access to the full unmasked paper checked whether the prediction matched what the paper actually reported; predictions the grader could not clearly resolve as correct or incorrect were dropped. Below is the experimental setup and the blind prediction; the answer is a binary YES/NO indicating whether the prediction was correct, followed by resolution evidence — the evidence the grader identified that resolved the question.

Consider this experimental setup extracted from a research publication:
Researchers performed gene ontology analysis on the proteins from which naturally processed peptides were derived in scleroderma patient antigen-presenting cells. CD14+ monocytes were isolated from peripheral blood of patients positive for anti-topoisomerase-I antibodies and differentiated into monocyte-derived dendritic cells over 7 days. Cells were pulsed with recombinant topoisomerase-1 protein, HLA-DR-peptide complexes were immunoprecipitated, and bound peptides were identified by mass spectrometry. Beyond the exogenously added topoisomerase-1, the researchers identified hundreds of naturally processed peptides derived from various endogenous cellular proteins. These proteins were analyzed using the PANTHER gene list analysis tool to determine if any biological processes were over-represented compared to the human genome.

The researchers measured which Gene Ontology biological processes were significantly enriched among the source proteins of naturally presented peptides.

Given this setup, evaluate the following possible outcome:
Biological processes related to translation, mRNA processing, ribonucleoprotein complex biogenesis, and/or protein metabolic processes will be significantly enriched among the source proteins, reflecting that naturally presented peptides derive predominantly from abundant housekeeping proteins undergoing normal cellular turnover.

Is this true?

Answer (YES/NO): NO